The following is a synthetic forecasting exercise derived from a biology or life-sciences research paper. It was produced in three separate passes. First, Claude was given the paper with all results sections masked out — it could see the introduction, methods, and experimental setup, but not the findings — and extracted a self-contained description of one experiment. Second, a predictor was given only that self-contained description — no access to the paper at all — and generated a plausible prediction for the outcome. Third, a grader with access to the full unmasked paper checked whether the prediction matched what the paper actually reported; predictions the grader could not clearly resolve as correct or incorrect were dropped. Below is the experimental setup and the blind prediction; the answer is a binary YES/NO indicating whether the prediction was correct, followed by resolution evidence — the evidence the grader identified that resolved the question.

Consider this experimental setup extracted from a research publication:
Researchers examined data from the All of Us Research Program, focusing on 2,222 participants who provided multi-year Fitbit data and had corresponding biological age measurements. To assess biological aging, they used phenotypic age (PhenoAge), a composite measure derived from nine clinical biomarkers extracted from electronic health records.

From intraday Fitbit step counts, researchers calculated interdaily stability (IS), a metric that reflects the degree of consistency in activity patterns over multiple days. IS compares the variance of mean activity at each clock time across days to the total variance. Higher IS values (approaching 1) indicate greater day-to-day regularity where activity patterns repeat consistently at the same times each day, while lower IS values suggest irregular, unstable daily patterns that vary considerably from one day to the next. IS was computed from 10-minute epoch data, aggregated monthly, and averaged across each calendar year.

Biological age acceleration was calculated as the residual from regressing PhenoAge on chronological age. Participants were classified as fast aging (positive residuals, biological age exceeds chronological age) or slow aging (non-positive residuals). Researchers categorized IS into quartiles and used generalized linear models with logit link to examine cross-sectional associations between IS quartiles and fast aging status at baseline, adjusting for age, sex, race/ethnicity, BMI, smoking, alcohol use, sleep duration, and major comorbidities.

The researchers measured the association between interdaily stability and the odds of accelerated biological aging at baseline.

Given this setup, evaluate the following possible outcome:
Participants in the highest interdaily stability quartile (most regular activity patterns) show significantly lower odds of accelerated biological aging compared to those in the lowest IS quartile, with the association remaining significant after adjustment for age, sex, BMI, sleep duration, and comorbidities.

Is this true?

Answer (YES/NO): YES